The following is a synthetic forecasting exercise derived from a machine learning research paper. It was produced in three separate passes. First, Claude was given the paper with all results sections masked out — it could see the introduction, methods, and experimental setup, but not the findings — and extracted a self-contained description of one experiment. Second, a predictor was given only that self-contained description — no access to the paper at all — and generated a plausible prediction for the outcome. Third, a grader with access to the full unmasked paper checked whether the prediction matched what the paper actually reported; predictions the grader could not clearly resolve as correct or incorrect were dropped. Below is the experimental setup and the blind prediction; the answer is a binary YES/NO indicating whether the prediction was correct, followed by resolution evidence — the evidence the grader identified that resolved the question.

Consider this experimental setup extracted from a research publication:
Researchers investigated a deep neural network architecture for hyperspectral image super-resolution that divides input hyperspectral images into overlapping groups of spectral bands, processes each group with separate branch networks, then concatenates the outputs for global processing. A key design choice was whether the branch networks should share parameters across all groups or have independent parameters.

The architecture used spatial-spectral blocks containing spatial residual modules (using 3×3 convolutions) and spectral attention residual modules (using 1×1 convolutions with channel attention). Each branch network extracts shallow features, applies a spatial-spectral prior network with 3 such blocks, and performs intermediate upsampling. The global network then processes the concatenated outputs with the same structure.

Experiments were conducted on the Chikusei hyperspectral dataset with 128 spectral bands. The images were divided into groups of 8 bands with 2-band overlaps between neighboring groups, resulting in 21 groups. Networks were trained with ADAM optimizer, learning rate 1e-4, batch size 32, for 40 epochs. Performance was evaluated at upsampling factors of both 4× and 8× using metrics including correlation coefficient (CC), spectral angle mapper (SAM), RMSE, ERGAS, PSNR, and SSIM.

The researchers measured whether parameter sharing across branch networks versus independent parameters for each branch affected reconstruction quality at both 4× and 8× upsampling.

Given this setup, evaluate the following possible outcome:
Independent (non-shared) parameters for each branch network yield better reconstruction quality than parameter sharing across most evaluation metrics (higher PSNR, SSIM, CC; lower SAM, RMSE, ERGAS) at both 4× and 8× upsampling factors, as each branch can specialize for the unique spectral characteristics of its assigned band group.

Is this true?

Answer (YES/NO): NO